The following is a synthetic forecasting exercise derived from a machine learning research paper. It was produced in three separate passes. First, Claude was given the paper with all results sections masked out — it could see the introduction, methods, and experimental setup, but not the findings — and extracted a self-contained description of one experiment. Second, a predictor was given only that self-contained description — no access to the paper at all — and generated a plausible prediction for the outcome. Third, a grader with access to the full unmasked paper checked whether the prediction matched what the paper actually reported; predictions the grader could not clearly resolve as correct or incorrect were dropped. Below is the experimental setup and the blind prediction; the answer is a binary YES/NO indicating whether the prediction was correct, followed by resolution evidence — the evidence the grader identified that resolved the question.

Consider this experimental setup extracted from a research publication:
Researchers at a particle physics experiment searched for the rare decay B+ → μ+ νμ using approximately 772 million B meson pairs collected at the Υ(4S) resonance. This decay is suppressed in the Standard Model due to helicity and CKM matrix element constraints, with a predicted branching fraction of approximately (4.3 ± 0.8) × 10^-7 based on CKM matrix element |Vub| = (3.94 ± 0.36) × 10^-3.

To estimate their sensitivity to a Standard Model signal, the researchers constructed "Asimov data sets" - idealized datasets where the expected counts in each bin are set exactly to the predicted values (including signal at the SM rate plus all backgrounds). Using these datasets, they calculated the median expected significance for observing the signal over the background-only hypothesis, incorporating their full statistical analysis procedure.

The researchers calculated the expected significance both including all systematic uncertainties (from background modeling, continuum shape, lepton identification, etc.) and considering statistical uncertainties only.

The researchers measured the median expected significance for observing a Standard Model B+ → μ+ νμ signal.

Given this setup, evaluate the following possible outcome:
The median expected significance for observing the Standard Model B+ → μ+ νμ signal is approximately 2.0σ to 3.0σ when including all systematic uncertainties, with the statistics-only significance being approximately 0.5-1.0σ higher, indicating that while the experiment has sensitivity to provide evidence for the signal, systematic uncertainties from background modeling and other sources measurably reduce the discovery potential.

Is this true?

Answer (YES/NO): NO